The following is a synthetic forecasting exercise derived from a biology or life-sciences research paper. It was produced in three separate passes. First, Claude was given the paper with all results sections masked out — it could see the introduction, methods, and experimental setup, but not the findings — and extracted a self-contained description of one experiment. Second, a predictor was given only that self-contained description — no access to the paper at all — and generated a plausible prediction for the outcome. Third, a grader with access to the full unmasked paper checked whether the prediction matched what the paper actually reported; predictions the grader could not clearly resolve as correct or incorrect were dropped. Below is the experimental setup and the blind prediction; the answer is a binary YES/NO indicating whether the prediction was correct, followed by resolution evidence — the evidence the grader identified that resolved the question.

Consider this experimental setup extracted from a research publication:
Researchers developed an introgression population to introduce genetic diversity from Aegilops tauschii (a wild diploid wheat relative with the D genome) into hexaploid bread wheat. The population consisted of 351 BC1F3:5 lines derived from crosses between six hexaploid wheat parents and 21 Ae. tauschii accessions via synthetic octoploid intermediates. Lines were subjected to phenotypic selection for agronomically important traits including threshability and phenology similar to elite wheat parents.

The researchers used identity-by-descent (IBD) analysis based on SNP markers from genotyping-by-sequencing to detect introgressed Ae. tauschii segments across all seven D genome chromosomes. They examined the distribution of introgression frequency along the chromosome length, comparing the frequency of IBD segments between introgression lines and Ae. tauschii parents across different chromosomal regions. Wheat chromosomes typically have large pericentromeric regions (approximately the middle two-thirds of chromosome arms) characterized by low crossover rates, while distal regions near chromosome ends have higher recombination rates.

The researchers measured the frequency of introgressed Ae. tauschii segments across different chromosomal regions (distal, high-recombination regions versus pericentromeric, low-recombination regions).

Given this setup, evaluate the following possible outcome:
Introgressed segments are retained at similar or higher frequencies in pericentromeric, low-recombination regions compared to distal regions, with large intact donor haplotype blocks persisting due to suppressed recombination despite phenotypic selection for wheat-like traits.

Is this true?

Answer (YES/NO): NO